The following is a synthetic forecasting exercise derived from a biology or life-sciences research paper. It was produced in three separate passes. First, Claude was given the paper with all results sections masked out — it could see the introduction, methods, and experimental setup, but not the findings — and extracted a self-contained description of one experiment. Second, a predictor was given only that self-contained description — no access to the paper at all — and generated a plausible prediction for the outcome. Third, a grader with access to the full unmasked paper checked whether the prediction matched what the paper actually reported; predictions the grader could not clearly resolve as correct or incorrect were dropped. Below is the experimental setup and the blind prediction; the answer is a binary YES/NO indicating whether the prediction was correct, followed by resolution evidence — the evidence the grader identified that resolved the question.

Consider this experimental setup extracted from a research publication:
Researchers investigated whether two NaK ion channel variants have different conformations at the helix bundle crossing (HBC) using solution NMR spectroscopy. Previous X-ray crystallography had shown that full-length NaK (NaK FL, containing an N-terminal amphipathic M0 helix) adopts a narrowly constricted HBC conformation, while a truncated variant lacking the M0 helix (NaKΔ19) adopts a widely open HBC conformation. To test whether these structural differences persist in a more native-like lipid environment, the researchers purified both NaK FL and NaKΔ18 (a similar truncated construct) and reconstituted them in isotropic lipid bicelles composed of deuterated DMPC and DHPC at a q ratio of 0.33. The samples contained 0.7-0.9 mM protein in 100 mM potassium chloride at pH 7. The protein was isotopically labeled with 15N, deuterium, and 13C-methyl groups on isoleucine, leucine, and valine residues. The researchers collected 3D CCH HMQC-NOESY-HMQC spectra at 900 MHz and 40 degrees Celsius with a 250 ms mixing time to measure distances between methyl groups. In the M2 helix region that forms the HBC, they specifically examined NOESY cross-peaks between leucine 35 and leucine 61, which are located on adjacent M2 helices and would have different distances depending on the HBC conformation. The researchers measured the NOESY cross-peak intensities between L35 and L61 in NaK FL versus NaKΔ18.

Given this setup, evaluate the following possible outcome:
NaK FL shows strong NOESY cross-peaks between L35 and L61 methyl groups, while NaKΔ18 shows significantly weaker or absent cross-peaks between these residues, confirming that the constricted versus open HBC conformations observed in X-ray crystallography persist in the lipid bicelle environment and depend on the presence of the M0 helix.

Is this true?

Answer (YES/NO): NO